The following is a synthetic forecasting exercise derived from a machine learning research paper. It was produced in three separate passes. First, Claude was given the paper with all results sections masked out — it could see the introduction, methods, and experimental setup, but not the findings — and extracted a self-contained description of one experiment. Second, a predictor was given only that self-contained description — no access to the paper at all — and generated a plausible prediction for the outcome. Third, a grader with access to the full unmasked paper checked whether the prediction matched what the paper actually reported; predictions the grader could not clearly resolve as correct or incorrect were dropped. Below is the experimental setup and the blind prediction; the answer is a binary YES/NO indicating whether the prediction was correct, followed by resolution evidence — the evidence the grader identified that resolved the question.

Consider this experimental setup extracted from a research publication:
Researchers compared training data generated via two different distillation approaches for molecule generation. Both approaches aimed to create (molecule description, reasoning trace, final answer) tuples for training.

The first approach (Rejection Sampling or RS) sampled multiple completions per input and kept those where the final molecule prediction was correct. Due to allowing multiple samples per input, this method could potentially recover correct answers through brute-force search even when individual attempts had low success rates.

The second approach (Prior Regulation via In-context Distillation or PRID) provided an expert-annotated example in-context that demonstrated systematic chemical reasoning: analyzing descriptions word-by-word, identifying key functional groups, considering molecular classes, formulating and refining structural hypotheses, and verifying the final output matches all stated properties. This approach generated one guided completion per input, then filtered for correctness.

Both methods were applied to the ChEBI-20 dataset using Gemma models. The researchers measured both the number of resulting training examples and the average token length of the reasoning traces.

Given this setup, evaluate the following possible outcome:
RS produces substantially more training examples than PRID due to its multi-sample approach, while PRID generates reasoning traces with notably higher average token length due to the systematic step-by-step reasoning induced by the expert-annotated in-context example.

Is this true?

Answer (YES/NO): YES